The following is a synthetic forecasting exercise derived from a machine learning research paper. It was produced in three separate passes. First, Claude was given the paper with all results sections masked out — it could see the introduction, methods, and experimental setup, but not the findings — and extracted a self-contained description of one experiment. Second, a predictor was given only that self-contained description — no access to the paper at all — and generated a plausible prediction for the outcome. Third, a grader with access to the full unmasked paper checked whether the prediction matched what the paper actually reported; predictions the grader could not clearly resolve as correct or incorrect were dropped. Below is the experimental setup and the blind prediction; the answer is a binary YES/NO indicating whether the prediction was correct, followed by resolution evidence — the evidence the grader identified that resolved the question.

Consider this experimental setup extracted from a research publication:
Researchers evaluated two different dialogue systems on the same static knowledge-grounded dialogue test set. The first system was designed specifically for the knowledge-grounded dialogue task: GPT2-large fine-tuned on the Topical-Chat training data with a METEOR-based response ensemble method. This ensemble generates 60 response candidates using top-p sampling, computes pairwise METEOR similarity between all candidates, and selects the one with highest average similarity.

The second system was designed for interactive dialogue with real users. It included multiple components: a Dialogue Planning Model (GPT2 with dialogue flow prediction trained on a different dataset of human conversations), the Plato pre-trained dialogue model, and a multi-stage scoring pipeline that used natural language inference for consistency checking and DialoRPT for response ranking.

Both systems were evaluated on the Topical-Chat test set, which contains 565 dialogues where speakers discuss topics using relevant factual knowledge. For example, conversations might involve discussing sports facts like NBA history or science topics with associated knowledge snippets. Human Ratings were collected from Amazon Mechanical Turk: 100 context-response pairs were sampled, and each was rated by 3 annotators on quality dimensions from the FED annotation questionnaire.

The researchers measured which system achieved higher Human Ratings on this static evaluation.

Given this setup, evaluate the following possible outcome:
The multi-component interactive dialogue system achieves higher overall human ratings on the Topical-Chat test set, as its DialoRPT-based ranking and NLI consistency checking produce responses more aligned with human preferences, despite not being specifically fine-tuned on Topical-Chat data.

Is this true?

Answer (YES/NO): YES